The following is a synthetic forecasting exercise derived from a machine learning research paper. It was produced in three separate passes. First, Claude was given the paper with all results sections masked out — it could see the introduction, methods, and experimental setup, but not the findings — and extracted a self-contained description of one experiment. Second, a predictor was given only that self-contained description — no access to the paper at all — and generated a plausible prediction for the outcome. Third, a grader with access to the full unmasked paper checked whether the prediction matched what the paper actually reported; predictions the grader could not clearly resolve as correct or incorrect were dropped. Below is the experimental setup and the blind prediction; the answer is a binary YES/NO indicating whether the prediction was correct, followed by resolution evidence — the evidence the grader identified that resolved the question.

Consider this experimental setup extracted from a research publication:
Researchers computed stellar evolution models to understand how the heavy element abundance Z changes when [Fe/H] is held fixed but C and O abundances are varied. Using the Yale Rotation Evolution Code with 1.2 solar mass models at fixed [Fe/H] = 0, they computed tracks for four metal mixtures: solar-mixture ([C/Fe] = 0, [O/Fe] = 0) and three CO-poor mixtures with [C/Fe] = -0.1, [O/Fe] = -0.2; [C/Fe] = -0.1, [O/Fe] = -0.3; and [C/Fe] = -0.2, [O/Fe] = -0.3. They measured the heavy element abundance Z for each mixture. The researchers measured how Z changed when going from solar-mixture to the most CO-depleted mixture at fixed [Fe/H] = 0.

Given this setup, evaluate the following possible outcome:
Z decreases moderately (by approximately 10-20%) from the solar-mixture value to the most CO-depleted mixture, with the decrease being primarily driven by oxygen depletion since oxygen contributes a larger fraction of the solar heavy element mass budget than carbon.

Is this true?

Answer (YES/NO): NO